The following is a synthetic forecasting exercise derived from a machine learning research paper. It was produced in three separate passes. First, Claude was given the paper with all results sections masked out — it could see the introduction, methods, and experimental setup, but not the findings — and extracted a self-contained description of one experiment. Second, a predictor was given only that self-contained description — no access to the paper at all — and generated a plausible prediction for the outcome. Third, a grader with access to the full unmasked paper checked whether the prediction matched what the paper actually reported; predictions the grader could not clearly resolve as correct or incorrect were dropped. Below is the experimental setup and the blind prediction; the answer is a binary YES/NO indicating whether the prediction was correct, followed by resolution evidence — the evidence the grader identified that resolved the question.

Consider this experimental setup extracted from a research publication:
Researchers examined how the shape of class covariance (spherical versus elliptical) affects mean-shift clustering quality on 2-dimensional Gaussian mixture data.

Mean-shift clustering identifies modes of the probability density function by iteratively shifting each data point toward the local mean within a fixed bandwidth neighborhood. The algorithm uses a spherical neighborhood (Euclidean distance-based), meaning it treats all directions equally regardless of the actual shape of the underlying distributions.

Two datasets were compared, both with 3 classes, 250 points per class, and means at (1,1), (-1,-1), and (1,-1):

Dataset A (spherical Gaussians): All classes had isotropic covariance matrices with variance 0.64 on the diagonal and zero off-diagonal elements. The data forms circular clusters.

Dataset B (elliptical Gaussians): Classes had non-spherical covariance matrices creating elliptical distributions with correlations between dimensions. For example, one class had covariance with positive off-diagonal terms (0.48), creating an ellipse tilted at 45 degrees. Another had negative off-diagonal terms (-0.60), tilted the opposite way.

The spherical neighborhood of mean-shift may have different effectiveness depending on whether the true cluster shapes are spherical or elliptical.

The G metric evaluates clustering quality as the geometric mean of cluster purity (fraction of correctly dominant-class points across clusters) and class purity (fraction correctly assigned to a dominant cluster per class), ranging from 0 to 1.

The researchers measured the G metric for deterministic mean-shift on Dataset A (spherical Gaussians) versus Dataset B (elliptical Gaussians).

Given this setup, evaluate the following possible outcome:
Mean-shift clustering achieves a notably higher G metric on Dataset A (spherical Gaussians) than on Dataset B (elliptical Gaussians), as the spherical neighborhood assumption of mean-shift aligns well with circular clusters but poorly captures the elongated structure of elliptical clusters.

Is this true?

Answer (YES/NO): YES